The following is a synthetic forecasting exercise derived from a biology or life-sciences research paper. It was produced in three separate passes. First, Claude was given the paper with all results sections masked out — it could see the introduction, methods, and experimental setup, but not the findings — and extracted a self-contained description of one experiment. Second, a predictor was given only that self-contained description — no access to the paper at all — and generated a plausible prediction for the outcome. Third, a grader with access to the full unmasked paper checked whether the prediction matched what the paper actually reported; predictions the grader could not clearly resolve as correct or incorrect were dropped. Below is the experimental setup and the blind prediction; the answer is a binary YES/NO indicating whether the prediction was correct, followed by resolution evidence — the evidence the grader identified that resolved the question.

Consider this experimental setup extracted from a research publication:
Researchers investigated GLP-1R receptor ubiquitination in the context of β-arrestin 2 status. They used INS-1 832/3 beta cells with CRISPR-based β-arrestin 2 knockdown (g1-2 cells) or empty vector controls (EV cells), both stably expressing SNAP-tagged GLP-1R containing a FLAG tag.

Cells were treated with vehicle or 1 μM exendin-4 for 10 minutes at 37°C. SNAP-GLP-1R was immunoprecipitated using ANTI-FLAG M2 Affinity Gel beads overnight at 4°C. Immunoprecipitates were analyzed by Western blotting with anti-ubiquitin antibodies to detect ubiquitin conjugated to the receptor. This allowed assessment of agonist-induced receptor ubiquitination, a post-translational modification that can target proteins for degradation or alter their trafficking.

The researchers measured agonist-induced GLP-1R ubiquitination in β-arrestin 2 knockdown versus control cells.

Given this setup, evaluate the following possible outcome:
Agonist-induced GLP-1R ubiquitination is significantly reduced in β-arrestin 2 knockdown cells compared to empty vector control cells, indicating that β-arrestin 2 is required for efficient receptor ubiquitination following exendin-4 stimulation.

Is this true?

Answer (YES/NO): NO